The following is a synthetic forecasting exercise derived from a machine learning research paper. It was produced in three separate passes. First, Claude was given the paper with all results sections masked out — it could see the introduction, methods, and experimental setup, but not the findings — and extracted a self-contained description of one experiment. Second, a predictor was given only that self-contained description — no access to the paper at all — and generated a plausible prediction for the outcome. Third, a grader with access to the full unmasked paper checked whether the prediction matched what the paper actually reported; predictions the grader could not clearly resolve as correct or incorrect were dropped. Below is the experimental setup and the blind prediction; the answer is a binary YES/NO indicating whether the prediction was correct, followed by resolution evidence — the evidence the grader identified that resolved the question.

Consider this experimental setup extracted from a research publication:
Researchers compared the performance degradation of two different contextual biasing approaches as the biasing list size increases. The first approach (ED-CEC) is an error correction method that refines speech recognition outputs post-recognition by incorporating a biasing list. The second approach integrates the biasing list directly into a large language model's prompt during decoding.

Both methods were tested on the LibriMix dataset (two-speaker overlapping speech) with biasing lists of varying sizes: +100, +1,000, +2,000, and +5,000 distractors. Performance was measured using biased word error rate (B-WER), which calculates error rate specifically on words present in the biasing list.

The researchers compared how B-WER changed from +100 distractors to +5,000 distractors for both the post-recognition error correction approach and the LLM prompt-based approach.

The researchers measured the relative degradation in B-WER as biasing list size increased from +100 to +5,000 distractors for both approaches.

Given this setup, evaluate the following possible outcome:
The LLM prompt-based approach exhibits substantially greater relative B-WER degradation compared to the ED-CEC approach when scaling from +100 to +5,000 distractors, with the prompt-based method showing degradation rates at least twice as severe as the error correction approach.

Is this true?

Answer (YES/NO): YES